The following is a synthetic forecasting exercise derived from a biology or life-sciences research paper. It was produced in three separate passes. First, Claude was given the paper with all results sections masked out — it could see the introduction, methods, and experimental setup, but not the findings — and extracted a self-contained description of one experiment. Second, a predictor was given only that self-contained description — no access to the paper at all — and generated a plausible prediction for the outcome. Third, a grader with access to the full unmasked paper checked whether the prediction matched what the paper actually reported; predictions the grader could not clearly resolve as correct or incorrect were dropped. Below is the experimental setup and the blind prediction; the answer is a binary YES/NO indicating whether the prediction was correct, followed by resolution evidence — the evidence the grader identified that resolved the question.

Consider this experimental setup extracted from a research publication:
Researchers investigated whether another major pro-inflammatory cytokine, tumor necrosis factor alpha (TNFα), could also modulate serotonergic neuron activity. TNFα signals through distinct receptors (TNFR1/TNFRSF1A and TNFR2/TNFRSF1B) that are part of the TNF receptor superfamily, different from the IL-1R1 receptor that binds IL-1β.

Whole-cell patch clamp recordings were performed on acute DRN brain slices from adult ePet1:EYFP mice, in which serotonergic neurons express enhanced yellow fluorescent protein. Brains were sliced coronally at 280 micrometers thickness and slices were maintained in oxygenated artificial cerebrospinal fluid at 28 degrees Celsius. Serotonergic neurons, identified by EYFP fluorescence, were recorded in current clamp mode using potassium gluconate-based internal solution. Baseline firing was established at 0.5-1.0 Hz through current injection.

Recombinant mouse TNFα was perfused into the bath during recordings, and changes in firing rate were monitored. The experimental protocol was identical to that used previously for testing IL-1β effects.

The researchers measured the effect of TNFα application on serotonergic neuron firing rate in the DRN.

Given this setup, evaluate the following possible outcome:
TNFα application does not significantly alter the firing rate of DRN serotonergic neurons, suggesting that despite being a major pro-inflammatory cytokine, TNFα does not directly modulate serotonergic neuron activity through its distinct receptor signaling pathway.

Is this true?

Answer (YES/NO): NO